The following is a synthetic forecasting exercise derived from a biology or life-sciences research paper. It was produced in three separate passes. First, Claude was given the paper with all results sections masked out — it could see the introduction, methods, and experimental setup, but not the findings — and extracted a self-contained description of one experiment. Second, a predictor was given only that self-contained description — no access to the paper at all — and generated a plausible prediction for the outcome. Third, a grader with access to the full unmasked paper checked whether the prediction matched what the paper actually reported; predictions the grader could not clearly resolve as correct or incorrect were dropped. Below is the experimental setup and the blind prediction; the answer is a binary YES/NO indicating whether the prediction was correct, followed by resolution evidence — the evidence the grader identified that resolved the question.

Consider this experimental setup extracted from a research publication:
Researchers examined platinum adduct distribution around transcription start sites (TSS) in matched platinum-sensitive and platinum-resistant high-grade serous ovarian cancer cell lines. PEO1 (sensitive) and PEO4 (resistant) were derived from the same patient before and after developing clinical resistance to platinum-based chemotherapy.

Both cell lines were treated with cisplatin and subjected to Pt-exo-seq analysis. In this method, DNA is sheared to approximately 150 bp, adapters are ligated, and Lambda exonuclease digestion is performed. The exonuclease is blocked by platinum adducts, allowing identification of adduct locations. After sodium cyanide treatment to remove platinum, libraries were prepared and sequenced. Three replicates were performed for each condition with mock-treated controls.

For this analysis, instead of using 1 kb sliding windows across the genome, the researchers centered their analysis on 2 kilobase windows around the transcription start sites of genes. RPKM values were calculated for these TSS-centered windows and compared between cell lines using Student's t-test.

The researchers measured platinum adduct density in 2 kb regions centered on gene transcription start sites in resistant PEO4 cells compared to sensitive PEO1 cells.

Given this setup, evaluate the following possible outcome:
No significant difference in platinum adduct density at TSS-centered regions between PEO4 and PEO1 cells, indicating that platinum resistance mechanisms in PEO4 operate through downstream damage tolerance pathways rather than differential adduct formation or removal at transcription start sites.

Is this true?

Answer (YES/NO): NO